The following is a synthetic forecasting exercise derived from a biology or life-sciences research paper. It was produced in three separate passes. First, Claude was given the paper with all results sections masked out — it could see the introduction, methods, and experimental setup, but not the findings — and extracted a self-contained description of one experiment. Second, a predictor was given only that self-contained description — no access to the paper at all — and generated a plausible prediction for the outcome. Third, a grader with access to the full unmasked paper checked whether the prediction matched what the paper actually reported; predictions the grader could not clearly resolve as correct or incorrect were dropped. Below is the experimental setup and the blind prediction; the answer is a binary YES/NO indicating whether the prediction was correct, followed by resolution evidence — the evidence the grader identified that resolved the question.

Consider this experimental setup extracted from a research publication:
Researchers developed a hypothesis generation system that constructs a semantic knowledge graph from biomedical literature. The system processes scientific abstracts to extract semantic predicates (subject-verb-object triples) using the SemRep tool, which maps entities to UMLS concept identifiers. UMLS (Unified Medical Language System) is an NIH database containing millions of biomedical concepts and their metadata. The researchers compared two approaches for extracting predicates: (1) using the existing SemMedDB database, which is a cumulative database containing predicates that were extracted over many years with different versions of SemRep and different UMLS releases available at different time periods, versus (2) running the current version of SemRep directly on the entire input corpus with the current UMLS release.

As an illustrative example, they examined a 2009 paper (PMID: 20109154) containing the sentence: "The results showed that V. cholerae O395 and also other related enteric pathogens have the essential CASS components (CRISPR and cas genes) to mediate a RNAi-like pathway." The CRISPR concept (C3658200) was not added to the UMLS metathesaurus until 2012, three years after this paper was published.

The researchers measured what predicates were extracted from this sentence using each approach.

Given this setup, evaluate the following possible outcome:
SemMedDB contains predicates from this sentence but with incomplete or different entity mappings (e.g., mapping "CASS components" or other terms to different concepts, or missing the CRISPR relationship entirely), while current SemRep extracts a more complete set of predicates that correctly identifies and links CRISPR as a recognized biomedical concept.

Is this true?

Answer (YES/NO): NO